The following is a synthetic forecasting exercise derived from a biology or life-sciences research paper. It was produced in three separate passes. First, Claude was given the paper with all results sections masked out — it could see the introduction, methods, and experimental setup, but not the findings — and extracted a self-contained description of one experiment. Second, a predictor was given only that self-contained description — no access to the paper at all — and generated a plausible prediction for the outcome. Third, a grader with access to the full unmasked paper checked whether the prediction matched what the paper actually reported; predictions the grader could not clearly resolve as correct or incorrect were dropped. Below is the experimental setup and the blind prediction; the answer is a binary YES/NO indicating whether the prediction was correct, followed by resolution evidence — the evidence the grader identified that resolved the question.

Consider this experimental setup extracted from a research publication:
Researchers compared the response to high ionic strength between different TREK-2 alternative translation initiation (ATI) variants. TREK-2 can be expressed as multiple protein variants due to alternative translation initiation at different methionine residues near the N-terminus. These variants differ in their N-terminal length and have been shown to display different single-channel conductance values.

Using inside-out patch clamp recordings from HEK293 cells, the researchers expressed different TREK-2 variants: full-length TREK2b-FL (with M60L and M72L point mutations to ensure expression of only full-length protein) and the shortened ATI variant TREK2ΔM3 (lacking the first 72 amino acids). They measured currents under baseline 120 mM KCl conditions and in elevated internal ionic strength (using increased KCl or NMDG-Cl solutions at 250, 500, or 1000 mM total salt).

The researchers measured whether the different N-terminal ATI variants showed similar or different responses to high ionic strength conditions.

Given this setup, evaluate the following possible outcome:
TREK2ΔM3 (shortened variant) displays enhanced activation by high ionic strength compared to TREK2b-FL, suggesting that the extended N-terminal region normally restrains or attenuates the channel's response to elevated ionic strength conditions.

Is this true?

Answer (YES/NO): NO